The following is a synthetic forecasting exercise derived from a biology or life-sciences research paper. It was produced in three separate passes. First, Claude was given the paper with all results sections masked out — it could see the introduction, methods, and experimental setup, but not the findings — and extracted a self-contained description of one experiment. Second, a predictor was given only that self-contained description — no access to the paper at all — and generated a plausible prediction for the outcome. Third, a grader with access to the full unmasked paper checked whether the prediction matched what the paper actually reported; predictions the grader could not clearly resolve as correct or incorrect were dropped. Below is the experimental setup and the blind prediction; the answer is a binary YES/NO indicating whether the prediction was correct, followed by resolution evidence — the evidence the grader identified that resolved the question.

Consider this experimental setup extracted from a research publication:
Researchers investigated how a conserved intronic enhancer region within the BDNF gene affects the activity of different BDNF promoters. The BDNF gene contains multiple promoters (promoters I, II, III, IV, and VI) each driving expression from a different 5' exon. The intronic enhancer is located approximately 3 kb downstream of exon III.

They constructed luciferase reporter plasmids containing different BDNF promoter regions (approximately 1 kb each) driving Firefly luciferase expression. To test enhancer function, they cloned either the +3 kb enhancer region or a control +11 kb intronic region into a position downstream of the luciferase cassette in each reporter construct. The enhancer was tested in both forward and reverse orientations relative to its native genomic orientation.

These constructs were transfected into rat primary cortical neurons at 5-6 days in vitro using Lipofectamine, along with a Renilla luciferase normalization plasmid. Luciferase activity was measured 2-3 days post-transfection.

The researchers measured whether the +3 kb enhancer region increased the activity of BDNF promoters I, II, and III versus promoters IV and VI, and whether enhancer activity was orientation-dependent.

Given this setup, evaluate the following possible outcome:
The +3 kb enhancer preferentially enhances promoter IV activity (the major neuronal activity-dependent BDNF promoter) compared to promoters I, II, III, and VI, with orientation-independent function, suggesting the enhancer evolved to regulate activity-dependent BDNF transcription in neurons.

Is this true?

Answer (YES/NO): NO